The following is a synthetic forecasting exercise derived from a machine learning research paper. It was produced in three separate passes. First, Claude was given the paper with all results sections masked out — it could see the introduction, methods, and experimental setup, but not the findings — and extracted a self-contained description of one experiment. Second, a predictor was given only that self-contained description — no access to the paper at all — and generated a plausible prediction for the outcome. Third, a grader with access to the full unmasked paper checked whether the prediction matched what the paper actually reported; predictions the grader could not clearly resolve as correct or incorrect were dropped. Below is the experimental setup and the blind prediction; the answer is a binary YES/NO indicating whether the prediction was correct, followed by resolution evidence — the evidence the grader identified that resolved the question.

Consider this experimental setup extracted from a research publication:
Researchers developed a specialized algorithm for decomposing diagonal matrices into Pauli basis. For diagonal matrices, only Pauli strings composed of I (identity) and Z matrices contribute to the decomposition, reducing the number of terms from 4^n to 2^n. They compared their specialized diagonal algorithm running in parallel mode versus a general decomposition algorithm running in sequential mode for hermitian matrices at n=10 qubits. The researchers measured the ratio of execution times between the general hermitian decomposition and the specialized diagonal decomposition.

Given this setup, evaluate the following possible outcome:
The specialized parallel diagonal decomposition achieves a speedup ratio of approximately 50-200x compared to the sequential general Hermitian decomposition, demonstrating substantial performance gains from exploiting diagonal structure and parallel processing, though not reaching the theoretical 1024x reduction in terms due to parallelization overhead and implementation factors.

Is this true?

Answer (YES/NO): NO